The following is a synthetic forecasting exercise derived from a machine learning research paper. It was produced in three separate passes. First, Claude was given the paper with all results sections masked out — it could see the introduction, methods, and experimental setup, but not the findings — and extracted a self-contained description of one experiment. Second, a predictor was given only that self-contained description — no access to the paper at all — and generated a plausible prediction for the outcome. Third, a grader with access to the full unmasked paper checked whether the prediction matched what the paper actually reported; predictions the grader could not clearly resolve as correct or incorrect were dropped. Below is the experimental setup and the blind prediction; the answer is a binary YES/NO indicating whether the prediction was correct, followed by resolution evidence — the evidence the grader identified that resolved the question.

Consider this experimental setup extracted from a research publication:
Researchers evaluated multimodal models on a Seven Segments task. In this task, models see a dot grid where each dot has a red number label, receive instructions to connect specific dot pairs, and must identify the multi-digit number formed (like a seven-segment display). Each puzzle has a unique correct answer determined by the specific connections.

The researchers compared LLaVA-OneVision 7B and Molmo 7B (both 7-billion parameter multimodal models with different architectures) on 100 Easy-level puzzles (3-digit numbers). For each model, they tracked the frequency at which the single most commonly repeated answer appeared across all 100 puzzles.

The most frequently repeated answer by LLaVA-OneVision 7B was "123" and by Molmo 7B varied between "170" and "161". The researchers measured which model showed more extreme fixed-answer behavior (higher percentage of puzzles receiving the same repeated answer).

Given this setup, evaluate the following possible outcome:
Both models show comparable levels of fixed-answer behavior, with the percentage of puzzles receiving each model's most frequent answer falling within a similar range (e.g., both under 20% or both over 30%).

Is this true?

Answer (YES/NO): NO